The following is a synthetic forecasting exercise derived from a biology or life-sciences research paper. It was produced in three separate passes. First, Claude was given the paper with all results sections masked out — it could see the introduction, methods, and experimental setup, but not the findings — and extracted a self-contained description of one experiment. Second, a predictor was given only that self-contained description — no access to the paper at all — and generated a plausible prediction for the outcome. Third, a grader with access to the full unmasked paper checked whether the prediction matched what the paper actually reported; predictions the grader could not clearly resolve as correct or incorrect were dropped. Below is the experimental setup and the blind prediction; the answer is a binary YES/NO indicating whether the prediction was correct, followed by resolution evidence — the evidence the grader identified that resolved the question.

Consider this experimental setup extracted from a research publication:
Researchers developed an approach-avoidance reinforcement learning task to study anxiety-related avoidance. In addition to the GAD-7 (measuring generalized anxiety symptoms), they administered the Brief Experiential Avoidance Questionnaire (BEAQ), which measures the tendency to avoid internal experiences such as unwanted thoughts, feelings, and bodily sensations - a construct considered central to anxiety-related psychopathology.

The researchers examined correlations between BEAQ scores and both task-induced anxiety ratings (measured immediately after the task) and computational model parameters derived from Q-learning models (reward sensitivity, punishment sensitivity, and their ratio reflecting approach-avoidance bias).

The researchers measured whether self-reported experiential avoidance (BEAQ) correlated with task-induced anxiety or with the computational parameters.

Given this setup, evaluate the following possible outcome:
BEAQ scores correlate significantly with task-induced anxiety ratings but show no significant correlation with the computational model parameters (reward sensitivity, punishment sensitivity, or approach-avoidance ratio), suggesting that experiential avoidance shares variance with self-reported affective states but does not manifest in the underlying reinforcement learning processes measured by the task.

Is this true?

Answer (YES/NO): NO